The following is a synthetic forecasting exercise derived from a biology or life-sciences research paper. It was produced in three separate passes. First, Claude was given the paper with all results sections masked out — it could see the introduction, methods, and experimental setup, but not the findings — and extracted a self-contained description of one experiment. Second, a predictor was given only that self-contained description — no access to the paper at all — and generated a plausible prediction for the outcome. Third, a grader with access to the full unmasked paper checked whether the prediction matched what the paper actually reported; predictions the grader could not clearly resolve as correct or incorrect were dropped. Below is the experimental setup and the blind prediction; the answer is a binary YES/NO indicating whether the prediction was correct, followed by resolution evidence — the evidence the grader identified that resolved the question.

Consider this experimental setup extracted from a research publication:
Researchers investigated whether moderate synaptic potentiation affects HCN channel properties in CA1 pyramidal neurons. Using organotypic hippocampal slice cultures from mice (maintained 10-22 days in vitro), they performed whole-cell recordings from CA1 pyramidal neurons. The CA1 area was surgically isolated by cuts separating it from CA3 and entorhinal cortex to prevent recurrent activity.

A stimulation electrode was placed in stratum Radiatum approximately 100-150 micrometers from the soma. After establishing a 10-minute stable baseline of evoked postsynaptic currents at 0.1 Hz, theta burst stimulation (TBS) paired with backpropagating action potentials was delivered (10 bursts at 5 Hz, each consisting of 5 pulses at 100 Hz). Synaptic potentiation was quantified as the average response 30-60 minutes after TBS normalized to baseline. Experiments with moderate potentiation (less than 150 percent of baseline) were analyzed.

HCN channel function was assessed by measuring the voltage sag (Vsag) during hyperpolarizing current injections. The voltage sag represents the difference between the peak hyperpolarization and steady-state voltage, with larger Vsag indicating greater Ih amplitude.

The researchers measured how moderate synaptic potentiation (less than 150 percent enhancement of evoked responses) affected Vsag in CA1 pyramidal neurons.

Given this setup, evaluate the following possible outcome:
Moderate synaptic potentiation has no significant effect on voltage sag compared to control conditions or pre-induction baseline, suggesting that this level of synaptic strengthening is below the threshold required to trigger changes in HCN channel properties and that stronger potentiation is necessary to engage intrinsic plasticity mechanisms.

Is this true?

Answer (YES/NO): NO